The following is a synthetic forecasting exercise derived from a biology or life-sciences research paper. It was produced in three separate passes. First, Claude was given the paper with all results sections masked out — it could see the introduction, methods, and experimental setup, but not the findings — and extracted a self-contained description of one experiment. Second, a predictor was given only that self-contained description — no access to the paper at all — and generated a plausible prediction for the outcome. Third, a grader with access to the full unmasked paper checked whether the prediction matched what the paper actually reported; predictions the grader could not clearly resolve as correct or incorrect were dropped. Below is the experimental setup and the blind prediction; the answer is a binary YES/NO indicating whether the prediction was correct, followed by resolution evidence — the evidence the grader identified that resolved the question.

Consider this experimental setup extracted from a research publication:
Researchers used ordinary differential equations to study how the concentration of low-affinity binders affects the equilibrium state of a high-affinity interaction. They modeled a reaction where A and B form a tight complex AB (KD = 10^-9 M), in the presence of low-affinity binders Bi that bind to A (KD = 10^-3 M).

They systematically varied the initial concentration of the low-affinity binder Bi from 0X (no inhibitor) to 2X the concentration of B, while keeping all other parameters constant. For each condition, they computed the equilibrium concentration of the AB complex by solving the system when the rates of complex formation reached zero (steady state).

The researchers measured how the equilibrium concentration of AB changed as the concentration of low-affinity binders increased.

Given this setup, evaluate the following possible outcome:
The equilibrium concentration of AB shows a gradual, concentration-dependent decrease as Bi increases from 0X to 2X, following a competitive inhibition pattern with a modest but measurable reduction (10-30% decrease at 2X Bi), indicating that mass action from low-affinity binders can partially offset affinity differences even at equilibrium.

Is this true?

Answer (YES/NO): NO